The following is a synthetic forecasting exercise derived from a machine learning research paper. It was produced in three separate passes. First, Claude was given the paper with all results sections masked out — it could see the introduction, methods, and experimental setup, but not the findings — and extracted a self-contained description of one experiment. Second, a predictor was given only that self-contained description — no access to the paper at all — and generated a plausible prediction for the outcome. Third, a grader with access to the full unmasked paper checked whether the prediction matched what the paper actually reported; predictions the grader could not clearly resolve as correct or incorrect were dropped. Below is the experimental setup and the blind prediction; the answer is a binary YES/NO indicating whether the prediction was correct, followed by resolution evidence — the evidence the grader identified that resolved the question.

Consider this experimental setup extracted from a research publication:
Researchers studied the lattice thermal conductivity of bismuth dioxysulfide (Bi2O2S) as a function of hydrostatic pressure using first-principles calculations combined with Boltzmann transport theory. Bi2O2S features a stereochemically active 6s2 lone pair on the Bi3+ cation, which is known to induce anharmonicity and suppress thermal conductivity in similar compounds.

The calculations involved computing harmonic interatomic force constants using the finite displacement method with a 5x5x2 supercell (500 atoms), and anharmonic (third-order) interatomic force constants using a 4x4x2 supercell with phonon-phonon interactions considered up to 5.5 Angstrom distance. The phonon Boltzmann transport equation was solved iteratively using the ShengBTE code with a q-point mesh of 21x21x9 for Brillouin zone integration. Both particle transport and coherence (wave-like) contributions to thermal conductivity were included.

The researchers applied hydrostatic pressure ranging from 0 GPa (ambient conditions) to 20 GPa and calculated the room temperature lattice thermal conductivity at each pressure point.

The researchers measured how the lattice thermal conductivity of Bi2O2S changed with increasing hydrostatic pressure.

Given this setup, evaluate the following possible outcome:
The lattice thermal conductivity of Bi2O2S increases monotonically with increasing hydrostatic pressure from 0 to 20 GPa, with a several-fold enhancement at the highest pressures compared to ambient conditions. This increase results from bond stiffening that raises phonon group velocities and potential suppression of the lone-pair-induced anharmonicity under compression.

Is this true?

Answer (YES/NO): NO